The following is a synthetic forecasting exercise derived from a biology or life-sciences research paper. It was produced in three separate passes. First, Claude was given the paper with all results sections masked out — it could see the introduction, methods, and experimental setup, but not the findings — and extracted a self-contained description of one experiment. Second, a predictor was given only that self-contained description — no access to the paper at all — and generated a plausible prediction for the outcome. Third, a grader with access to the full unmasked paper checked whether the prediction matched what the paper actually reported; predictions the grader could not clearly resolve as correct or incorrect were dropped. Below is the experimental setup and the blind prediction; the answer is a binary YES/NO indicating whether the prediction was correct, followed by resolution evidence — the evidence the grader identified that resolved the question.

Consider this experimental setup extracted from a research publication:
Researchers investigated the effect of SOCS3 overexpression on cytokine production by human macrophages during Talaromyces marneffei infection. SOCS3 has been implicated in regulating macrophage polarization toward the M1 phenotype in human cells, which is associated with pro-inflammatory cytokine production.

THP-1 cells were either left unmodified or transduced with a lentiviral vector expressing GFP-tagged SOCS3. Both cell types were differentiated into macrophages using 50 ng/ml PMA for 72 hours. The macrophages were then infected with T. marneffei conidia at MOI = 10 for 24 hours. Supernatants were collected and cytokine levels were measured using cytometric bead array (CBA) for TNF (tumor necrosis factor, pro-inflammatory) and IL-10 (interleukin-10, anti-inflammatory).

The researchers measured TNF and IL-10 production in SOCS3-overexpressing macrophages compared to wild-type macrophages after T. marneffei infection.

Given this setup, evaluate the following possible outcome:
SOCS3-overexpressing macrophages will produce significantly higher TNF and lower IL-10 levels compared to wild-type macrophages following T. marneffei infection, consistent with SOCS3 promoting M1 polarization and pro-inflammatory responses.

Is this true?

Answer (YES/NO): NO